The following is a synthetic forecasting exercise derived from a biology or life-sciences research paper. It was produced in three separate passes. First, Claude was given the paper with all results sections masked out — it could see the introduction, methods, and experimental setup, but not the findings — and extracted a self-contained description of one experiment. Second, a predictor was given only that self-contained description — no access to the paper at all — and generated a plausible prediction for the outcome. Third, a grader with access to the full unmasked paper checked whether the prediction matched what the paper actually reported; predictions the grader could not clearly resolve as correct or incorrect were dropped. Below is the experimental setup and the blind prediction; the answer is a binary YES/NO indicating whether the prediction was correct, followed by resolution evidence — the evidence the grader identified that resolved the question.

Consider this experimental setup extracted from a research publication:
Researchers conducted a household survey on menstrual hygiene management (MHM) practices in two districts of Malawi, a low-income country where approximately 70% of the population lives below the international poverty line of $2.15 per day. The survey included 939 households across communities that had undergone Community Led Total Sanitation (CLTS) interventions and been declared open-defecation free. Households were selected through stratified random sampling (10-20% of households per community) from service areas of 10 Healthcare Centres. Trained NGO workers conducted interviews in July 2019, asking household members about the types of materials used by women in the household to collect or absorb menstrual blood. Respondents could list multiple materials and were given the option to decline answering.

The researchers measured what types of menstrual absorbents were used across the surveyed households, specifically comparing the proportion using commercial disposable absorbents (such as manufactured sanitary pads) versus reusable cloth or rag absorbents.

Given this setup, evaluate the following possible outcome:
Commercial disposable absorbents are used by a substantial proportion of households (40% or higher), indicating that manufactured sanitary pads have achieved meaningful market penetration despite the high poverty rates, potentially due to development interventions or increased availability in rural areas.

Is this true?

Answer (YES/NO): NO